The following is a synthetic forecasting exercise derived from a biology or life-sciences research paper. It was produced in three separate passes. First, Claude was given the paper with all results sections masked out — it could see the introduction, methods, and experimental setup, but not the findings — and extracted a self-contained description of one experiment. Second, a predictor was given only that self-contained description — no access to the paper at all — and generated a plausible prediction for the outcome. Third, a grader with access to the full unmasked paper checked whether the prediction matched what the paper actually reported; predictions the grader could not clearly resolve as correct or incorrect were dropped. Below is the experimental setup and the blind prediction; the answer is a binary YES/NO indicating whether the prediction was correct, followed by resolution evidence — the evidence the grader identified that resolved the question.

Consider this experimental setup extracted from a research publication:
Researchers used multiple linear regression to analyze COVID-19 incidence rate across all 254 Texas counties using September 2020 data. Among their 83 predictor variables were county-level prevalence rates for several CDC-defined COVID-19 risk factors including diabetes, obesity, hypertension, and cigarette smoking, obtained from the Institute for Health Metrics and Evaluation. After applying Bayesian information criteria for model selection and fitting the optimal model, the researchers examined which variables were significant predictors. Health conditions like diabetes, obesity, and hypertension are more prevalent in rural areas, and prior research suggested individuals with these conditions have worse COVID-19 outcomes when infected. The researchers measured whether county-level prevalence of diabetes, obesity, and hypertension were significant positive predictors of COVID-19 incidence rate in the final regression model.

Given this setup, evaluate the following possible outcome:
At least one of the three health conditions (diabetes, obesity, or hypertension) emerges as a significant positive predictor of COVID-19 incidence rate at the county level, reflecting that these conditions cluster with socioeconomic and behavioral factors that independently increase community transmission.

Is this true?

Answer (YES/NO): NO